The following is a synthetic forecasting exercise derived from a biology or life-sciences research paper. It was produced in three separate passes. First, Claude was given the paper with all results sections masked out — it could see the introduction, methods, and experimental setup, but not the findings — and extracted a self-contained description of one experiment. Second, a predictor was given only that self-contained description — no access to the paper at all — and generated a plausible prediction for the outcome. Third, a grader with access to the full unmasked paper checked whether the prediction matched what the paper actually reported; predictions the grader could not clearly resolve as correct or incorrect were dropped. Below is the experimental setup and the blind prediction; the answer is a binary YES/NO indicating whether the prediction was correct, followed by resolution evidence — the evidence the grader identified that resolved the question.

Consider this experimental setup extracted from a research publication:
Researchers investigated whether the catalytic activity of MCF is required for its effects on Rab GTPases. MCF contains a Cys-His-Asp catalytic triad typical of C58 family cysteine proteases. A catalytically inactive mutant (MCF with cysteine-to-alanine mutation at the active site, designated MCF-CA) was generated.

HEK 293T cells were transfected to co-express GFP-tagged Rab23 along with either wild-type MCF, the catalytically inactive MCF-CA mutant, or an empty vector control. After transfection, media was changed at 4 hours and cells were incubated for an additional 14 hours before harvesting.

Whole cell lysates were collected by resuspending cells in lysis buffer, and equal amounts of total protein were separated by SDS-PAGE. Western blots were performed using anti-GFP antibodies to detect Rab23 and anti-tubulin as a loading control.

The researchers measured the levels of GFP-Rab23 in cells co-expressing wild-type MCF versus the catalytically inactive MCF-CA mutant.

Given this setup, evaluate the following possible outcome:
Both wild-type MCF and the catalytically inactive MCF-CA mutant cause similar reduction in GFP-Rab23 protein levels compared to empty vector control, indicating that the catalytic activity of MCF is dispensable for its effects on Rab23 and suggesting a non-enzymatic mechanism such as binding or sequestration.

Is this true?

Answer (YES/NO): NO